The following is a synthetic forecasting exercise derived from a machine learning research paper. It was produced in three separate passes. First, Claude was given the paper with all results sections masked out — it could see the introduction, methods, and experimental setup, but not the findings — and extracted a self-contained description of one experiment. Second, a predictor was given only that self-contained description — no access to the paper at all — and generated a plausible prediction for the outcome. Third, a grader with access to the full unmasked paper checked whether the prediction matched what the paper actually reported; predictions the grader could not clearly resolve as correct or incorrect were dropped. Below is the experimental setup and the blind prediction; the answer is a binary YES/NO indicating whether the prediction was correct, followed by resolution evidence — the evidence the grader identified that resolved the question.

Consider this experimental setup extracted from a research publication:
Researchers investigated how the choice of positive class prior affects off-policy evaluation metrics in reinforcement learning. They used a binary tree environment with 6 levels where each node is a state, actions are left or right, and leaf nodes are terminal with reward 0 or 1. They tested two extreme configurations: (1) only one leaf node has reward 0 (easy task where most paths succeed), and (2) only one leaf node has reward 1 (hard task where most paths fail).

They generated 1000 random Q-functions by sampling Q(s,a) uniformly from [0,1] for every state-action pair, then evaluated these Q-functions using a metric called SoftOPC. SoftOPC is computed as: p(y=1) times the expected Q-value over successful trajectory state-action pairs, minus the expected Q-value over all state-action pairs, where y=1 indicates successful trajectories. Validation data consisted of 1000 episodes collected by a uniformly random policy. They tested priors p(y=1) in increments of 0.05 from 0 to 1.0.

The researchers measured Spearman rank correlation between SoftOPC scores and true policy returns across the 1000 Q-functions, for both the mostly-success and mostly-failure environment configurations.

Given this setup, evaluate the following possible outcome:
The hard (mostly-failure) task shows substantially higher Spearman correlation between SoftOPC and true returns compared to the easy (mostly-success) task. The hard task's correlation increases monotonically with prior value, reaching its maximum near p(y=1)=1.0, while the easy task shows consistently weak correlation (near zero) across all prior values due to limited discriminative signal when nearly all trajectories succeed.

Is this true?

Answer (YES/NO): NO